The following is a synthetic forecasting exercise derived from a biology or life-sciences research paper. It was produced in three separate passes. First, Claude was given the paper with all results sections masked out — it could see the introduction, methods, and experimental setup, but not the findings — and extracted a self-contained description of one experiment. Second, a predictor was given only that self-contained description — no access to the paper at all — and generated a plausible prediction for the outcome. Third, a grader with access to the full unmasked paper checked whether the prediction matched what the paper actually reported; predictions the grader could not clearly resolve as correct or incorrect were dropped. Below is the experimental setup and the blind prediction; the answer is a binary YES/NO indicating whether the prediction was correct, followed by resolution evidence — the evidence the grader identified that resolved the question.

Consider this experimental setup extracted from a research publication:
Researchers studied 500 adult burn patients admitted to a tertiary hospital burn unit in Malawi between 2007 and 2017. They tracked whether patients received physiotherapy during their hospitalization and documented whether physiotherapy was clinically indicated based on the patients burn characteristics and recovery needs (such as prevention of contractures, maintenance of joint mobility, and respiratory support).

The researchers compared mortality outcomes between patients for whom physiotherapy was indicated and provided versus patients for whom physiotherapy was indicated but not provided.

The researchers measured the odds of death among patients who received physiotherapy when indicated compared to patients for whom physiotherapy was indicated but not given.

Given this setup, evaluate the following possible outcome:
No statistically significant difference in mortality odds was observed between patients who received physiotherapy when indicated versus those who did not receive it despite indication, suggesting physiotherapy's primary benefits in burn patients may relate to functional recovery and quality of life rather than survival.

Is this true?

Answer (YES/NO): NO